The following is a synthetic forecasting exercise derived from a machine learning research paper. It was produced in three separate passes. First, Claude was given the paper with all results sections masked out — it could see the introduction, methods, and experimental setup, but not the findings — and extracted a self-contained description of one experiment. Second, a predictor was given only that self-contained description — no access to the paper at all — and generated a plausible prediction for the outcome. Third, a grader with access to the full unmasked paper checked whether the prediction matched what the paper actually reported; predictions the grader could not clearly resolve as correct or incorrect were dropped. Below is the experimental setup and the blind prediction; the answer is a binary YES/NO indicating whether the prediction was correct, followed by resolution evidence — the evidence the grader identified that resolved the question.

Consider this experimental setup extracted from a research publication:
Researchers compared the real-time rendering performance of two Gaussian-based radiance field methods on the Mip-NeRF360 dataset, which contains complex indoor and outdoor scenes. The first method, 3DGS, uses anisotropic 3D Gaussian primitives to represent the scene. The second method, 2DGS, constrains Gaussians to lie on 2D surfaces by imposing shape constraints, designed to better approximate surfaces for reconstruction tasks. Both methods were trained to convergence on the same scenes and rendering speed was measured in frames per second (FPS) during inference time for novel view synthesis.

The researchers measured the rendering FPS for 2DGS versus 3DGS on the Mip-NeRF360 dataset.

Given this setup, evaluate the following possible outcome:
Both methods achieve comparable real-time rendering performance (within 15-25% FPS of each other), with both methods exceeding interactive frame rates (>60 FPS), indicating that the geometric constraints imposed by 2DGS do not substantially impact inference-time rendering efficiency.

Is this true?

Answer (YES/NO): NO